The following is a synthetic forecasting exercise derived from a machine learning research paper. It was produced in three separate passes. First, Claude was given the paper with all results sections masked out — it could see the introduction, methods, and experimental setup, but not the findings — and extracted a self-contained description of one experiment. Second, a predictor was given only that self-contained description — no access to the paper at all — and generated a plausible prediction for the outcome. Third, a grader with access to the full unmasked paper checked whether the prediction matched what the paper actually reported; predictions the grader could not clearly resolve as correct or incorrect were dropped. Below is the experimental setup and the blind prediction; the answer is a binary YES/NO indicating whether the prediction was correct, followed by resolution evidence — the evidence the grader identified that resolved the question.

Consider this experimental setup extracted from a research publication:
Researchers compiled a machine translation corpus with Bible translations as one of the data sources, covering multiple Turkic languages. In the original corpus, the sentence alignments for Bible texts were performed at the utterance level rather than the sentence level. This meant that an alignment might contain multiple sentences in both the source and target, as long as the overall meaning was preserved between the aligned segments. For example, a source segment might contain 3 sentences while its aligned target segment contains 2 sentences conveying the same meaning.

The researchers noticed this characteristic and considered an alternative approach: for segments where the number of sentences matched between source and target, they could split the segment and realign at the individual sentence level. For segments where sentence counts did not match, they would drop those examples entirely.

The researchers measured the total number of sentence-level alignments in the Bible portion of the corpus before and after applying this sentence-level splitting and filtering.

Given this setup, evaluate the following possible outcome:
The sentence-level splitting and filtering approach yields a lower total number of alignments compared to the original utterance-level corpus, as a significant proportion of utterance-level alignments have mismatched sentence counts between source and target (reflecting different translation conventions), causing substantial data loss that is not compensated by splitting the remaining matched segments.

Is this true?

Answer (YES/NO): NO